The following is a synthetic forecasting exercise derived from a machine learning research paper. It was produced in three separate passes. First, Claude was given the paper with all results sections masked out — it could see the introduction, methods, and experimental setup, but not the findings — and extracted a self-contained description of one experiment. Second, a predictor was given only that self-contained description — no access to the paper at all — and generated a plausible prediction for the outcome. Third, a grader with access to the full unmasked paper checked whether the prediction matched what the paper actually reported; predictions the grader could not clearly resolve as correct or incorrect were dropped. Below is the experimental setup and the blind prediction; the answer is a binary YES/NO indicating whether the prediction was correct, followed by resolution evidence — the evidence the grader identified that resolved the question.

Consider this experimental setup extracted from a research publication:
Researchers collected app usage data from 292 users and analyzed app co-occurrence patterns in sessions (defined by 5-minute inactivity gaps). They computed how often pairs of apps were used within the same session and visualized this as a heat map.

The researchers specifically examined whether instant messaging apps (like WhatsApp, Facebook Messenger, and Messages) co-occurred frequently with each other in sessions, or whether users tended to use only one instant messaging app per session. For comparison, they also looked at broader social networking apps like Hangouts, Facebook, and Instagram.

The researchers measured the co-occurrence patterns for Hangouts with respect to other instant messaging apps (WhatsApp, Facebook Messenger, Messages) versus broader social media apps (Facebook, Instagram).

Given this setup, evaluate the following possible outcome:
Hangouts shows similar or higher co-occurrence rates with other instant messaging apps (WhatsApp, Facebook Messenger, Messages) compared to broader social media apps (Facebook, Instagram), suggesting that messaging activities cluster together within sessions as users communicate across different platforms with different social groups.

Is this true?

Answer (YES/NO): NO